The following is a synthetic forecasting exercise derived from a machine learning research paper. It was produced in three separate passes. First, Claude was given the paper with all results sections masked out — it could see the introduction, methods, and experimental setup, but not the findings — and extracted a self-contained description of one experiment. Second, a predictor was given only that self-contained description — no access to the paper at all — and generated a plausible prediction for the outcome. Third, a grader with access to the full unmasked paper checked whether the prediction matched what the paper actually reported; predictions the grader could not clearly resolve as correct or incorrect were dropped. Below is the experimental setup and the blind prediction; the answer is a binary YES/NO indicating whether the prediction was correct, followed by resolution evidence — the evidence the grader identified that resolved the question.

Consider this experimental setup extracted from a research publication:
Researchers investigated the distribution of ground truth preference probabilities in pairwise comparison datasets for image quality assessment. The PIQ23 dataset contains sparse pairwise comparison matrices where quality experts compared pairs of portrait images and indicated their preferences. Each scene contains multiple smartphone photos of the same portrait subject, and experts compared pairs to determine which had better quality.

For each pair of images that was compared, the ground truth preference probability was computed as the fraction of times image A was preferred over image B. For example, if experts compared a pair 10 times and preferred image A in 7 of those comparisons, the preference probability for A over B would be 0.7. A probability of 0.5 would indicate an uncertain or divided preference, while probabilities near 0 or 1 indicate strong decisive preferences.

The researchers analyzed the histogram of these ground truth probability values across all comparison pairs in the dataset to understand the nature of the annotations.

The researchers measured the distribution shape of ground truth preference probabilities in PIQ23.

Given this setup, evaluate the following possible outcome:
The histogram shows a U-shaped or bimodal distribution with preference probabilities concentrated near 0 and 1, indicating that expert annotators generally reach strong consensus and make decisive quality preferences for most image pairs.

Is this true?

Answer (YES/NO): YES